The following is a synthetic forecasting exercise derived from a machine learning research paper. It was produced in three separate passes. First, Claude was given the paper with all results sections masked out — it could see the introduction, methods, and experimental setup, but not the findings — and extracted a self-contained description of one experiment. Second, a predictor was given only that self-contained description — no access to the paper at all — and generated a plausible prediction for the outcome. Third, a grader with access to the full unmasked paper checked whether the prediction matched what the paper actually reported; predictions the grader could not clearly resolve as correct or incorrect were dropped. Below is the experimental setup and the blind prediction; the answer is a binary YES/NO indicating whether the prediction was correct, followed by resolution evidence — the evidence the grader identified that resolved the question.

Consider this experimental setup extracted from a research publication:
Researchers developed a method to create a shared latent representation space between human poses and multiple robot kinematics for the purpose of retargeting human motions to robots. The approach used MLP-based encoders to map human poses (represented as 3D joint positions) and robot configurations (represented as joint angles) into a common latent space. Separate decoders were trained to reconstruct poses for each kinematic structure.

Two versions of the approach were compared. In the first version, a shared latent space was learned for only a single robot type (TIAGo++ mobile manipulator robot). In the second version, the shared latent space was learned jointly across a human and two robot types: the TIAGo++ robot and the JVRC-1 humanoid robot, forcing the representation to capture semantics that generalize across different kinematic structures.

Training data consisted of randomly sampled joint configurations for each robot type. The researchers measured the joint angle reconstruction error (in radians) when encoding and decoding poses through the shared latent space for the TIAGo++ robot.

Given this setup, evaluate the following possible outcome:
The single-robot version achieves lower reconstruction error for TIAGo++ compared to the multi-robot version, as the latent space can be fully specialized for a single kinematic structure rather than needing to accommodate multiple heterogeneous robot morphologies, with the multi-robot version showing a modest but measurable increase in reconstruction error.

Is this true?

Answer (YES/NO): NO